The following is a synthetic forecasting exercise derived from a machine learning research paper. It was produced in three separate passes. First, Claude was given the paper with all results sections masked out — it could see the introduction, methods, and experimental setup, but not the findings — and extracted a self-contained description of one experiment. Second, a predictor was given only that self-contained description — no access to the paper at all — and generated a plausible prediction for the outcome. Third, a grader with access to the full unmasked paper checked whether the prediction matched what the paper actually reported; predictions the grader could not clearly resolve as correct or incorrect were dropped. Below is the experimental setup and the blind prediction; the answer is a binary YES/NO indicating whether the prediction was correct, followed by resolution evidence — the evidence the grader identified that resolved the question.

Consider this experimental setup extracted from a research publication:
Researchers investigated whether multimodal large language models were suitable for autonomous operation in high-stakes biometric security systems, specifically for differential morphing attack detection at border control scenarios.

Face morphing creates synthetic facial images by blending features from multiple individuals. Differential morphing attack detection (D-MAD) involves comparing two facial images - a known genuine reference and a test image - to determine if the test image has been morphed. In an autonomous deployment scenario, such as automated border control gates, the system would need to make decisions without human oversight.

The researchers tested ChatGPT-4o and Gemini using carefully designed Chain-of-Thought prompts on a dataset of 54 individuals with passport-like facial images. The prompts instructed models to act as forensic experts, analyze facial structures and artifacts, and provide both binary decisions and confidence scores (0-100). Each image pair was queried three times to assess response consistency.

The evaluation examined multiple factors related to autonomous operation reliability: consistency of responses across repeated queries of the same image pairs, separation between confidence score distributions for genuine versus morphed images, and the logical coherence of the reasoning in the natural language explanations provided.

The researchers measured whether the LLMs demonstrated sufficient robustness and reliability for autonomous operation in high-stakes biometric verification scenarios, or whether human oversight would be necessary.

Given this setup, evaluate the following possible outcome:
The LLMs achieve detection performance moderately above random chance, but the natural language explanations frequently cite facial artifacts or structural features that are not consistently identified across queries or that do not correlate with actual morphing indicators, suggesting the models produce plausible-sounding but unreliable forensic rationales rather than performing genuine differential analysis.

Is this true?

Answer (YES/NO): NO